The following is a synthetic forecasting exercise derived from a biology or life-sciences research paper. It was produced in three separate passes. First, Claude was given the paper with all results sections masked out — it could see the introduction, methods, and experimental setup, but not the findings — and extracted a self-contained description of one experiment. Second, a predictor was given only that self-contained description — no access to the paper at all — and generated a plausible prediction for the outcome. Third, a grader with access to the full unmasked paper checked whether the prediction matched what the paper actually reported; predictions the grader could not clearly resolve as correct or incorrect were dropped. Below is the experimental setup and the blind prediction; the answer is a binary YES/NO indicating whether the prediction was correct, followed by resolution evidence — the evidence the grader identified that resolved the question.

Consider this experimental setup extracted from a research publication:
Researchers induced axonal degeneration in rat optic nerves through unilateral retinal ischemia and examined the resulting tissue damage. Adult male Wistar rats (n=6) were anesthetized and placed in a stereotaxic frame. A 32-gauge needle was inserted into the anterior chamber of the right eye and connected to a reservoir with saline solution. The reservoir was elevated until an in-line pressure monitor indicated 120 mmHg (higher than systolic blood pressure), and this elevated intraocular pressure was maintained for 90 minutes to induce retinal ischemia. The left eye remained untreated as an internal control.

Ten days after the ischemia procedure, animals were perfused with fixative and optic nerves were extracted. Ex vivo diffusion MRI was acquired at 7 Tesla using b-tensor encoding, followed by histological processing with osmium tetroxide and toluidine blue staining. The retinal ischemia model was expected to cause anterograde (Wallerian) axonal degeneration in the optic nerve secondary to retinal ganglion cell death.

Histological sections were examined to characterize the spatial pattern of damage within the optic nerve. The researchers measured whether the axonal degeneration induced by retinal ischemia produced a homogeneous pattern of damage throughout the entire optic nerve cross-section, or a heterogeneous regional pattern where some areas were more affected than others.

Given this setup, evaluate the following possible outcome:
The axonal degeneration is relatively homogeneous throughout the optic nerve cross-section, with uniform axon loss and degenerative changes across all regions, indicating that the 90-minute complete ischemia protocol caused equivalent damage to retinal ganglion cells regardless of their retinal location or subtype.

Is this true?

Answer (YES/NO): YES